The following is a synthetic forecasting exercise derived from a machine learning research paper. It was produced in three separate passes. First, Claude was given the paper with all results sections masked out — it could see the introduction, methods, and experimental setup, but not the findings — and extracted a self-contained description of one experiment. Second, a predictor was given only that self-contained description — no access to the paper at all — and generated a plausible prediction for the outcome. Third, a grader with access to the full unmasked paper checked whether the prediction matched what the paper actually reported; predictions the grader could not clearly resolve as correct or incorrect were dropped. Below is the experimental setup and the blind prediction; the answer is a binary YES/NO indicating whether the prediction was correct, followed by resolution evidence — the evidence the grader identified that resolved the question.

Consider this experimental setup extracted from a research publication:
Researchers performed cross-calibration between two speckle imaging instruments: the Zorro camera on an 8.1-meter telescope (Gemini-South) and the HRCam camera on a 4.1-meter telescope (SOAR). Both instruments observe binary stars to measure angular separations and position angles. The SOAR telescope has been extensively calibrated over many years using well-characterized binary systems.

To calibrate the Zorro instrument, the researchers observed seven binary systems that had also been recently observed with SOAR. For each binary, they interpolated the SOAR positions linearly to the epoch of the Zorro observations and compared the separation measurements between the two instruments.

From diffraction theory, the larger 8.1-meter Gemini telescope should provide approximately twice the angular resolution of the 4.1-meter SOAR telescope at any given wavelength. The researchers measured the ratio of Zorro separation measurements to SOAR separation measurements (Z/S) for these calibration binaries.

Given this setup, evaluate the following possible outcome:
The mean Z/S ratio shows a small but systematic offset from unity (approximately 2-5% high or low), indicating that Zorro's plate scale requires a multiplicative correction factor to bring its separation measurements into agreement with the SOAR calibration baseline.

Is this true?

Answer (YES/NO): YES